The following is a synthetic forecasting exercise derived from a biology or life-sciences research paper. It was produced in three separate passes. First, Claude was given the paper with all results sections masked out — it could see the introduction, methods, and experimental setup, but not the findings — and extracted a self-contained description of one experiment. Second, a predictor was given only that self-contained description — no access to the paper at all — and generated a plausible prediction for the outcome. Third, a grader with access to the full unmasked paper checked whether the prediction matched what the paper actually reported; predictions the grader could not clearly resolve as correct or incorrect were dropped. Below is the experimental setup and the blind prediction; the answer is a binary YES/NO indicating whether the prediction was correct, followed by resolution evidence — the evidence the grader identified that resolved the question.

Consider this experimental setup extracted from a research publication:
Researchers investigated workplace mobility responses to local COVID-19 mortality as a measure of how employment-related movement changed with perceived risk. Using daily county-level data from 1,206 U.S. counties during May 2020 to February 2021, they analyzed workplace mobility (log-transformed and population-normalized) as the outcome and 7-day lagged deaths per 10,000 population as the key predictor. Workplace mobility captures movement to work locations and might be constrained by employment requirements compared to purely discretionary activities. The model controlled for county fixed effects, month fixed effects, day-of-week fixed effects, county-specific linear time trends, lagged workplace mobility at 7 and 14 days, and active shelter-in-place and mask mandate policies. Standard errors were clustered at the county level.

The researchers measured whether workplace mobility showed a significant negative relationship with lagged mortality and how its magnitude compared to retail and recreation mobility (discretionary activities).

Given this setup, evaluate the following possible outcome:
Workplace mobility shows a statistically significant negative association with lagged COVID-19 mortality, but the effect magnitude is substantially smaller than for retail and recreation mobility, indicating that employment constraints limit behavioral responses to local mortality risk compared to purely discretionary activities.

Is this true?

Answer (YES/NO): NO